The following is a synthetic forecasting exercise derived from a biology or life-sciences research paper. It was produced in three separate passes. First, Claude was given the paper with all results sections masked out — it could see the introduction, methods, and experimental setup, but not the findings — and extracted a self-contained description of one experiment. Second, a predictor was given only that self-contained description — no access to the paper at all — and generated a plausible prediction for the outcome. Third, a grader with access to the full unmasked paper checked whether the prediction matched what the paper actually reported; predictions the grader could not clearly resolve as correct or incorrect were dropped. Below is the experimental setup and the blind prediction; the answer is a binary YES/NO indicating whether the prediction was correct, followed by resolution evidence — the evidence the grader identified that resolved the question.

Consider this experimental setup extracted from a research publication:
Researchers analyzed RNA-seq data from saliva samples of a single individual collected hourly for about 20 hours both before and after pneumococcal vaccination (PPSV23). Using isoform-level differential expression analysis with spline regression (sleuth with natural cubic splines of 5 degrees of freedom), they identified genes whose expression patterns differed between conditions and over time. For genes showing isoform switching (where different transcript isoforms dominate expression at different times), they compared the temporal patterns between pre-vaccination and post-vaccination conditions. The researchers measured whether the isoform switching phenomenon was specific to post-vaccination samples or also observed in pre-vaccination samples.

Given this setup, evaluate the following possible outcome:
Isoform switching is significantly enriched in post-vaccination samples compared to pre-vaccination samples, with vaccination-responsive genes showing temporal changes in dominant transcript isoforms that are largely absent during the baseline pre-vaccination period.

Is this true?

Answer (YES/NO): NO